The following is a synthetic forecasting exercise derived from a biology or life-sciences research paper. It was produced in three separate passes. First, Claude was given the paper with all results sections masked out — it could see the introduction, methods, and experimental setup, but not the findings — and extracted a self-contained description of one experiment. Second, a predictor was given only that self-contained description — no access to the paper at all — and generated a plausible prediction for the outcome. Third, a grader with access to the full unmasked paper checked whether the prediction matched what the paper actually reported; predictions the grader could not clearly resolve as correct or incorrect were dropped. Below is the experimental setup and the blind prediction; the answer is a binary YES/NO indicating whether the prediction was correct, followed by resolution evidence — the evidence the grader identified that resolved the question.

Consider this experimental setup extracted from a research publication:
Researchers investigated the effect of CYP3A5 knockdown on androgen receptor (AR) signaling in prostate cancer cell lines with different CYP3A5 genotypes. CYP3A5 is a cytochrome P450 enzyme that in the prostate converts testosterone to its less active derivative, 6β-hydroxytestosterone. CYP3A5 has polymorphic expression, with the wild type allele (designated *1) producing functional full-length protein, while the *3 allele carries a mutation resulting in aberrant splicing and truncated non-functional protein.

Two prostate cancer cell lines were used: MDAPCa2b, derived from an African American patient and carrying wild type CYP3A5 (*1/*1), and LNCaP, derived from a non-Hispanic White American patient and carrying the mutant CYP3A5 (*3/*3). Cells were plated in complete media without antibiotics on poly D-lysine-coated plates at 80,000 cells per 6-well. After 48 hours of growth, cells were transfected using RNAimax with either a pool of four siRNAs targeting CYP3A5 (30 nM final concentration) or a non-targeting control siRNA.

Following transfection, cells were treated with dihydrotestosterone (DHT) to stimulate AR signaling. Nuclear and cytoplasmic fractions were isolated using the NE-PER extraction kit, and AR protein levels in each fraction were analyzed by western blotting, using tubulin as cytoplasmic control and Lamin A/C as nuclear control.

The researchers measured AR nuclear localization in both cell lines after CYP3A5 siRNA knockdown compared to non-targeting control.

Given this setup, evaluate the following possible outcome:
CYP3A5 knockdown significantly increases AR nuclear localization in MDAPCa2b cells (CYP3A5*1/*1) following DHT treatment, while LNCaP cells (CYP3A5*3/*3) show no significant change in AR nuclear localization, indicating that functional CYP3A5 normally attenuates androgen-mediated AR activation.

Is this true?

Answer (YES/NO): NO